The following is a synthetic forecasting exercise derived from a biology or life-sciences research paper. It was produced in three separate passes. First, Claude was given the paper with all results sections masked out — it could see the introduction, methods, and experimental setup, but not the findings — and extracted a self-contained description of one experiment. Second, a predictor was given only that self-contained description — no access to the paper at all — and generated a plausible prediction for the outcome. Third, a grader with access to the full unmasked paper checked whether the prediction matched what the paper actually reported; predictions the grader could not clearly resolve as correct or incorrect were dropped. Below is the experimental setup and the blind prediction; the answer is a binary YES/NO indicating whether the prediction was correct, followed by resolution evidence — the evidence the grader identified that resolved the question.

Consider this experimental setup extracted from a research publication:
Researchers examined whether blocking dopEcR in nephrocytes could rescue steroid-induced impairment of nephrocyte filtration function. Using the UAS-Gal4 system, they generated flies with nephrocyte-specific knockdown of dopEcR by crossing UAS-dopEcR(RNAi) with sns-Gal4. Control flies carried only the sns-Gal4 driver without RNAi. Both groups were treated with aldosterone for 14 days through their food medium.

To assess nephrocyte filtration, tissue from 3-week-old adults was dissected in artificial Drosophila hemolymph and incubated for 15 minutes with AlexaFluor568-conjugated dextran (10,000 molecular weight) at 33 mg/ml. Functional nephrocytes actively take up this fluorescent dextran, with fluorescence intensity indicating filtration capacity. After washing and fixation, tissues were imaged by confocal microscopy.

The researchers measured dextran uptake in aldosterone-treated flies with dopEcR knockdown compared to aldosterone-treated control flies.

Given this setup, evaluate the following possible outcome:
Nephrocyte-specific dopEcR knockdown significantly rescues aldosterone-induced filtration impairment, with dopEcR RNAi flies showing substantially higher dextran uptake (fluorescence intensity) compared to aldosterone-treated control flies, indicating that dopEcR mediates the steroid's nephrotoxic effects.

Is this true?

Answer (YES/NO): NO